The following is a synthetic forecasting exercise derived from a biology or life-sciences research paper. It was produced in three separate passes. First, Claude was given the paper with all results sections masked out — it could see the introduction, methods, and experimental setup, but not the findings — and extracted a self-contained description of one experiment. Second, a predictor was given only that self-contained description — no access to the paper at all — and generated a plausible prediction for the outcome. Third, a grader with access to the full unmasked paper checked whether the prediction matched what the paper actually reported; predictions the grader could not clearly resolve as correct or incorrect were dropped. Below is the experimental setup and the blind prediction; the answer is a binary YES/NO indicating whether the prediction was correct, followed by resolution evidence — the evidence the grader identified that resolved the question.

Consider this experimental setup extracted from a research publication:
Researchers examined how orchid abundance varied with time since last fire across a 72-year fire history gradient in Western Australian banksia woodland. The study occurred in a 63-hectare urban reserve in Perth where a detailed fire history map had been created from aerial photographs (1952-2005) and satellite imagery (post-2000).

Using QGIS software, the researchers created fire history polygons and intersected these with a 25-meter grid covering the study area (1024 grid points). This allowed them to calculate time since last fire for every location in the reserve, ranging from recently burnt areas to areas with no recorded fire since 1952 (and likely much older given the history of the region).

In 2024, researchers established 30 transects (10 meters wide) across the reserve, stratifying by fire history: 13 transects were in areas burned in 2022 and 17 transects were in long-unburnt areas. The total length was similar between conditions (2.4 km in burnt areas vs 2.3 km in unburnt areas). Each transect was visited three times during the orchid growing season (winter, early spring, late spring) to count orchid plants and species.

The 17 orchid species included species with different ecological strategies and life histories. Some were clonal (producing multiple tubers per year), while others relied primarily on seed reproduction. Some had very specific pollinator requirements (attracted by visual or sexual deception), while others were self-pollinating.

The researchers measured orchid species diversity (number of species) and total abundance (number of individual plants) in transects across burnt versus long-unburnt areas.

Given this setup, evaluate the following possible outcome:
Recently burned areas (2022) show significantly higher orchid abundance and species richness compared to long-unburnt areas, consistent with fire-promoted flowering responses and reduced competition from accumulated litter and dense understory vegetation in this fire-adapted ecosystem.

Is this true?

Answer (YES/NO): NO